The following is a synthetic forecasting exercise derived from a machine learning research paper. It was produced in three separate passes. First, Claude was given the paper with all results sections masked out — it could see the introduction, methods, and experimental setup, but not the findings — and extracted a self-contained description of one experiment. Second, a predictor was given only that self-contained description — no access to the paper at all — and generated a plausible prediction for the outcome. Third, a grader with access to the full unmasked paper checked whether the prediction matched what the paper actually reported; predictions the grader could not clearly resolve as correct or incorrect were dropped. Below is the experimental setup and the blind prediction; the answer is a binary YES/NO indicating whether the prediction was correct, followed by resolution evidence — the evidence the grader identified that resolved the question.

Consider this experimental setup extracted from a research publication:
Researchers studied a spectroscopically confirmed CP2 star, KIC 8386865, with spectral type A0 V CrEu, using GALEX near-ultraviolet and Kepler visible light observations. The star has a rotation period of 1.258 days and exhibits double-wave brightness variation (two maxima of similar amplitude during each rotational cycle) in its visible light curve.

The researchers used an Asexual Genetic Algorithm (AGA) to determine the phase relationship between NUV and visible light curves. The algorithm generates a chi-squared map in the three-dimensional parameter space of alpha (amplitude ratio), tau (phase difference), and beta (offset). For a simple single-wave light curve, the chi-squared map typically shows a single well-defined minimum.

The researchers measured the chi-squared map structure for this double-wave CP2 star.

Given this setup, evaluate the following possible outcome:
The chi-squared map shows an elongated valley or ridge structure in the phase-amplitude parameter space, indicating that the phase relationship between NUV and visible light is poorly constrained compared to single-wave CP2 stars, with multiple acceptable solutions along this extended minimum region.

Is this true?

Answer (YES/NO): NO